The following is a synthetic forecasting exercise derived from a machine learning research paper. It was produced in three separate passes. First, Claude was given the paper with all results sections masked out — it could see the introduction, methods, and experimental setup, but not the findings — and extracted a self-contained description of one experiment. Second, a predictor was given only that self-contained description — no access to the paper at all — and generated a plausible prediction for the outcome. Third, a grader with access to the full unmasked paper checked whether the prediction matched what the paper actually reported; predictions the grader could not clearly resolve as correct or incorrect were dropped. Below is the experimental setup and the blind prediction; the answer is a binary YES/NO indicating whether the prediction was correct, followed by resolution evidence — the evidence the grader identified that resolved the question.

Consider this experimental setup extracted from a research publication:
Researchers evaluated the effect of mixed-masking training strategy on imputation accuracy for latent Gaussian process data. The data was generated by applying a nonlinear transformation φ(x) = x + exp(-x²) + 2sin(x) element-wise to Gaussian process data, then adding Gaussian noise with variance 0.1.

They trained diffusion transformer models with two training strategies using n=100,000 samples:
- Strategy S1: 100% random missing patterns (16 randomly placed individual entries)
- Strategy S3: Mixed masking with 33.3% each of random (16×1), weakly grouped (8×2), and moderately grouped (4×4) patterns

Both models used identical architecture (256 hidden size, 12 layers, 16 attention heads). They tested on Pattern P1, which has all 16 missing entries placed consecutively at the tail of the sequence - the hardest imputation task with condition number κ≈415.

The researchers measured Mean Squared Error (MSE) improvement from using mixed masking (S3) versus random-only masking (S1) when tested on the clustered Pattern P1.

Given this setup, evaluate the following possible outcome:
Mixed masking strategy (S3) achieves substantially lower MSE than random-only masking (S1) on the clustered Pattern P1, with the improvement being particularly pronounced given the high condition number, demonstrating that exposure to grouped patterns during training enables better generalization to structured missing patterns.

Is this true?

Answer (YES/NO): NO